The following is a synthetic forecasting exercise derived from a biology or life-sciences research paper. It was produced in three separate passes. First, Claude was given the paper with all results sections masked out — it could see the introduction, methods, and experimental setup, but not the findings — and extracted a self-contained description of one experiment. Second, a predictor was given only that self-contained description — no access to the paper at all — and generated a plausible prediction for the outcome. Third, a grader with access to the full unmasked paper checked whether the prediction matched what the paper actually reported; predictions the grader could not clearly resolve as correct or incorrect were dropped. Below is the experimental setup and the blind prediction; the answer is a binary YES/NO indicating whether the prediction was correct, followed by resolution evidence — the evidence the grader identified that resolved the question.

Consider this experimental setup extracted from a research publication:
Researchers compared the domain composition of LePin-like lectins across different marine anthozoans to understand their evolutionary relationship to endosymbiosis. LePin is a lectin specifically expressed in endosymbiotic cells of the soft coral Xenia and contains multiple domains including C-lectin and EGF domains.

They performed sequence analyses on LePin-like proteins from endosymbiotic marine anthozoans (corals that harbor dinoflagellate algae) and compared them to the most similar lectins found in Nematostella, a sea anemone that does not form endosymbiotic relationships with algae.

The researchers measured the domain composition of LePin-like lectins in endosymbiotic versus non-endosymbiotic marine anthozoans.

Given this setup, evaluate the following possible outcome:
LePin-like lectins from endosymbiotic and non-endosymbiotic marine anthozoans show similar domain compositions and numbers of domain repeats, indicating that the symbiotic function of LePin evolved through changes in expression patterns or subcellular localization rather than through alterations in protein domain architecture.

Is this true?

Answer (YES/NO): NO